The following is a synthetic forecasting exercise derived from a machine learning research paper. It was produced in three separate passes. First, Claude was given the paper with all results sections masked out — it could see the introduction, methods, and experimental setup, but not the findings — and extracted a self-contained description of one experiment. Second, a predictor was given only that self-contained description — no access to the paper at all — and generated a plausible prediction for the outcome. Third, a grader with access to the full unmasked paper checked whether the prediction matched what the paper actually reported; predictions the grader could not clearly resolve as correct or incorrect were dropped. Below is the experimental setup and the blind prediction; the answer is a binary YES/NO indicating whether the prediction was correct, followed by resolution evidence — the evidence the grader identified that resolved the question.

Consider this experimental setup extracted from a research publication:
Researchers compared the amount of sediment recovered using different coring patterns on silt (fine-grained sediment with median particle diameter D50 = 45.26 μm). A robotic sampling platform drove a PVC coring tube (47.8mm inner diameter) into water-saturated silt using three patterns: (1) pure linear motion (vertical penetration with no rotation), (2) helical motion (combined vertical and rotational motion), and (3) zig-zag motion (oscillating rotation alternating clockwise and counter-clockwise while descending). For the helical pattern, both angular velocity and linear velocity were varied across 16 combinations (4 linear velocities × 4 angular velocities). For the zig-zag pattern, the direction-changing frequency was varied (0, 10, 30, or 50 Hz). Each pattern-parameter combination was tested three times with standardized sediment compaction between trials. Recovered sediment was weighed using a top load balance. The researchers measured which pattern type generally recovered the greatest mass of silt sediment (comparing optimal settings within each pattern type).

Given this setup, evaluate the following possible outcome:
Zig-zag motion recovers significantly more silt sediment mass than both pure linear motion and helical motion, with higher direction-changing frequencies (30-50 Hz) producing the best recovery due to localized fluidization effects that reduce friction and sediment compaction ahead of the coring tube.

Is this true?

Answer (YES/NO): NO